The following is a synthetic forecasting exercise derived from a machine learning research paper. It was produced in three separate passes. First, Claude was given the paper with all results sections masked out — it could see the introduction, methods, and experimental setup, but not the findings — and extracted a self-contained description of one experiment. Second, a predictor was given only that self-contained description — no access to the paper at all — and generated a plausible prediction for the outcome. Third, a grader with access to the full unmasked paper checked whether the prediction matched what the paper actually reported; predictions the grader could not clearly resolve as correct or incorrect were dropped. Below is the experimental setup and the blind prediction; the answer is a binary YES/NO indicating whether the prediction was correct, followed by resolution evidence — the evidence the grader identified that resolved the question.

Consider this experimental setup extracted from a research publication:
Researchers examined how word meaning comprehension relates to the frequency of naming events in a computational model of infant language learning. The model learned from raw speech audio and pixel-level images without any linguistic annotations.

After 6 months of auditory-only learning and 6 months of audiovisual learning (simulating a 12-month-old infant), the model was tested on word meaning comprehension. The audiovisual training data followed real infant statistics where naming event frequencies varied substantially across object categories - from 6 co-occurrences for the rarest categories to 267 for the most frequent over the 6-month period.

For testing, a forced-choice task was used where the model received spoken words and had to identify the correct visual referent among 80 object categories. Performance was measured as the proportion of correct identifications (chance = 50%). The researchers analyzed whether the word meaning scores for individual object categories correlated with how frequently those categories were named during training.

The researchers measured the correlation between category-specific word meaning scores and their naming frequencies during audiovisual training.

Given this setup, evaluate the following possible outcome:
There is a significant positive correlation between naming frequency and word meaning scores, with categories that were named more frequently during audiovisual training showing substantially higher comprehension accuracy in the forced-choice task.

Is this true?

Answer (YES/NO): NO